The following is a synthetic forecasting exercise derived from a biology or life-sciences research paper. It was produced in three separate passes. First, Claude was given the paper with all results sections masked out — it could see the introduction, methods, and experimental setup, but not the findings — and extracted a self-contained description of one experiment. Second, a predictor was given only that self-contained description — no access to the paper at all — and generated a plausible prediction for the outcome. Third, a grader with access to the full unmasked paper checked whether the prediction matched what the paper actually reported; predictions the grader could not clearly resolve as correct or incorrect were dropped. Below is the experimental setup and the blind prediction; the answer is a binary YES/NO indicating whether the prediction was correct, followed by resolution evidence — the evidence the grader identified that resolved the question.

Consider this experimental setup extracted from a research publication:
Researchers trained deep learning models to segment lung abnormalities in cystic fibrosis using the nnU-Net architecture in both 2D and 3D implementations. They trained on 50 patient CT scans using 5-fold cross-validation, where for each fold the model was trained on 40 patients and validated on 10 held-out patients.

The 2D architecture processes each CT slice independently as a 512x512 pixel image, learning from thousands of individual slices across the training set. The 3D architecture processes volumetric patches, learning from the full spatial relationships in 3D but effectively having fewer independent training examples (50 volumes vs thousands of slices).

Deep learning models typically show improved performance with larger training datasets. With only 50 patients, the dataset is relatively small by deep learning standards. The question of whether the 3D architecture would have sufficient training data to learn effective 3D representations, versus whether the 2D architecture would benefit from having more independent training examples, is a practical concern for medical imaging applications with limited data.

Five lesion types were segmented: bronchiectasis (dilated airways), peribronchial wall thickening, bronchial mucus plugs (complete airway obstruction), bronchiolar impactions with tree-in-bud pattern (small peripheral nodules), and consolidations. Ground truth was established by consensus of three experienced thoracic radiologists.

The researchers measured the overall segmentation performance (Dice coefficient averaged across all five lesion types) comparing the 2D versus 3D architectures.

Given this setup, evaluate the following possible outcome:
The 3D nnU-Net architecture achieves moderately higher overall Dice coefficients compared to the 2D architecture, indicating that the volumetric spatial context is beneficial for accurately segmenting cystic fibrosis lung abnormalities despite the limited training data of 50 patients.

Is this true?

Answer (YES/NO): YES